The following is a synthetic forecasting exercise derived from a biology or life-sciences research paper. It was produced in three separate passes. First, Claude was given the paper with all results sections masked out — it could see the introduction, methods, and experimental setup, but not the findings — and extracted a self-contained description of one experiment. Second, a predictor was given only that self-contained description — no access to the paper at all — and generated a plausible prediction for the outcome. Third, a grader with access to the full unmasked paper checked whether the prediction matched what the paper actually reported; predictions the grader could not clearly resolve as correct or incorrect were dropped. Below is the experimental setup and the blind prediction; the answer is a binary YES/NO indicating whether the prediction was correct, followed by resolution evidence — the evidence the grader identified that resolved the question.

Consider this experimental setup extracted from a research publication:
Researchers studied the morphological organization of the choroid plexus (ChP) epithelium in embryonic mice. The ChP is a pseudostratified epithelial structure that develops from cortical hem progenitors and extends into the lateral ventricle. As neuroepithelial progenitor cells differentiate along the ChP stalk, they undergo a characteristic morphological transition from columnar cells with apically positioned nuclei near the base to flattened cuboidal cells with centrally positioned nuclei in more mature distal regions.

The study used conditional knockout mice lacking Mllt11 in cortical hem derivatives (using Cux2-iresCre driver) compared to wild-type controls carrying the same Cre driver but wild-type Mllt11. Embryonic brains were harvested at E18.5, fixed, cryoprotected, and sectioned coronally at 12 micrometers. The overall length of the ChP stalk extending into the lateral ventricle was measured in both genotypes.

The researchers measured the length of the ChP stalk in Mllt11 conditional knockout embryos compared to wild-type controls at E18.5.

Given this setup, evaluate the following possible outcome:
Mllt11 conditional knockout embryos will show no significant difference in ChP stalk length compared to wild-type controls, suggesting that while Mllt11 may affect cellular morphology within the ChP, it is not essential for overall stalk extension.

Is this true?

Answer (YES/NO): NO